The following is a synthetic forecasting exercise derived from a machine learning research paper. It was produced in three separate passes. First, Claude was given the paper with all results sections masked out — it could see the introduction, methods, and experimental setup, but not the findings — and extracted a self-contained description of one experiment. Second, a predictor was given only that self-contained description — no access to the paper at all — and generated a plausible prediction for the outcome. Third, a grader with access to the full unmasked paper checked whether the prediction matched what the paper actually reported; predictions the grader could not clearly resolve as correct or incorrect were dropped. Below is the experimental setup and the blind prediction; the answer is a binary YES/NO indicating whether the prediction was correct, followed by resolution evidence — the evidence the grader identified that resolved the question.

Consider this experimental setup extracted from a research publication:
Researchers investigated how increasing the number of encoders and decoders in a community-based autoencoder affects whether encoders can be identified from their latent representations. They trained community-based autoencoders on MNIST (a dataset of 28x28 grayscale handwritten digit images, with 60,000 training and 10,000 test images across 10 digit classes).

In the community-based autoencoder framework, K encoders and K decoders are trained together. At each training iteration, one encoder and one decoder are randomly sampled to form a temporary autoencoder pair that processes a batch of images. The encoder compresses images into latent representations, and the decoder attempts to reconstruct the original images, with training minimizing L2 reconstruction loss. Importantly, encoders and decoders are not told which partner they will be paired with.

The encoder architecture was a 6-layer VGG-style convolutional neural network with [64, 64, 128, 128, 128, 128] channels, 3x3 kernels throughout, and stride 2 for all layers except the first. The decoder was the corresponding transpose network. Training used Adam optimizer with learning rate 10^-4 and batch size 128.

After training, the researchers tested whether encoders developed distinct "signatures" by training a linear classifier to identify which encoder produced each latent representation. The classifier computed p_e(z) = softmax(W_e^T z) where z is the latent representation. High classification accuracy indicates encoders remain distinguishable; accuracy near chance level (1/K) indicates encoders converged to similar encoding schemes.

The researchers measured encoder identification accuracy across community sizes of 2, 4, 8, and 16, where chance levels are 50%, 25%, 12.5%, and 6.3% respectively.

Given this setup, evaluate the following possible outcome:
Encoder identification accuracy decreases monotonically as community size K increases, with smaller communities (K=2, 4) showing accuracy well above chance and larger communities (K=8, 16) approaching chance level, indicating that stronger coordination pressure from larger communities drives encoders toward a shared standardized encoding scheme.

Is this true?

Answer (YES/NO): YES